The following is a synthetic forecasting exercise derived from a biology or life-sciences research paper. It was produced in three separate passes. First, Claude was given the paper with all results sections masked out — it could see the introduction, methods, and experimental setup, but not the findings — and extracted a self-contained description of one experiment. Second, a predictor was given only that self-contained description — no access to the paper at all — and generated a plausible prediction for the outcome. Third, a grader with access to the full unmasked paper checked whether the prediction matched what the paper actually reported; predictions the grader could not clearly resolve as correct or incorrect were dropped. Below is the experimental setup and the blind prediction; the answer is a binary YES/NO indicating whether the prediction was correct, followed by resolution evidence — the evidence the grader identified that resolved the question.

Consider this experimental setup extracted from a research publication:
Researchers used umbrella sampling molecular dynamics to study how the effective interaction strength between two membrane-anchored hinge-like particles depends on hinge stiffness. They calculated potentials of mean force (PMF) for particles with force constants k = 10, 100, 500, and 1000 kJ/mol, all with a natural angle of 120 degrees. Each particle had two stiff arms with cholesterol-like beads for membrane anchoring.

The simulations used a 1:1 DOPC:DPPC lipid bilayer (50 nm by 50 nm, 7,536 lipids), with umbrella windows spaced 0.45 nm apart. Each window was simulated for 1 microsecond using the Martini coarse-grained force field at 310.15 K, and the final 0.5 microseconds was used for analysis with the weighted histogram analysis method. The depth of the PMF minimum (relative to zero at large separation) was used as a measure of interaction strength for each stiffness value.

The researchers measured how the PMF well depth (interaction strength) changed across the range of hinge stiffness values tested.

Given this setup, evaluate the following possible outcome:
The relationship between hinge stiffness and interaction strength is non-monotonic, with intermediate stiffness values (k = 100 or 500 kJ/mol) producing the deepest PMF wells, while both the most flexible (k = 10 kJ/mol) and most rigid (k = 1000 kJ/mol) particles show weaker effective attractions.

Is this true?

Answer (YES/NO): NO